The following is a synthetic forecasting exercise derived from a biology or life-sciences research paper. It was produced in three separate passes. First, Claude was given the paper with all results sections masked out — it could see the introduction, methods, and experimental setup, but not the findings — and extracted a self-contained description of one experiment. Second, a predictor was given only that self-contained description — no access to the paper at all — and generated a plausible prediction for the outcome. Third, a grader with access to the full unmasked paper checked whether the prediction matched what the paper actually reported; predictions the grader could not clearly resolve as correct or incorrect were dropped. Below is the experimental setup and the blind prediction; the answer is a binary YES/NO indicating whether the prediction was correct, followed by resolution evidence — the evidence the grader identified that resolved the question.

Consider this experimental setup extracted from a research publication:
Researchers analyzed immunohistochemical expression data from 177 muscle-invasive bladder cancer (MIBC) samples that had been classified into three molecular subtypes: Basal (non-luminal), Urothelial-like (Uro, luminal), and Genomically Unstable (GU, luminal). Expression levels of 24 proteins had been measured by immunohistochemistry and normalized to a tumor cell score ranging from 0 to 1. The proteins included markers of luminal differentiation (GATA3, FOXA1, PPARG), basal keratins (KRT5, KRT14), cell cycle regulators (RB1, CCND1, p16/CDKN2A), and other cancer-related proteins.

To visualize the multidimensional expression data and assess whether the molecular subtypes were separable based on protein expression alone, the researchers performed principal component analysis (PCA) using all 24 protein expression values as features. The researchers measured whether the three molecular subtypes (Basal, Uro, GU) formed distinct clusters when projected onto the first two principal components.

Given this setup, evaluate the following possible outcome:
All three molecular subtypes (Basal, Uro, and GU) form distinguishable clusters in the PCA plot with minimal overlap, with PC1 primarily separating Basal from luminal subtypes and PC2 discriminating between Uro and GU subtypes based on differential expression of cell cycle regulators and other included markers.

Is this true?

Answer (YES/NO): NO